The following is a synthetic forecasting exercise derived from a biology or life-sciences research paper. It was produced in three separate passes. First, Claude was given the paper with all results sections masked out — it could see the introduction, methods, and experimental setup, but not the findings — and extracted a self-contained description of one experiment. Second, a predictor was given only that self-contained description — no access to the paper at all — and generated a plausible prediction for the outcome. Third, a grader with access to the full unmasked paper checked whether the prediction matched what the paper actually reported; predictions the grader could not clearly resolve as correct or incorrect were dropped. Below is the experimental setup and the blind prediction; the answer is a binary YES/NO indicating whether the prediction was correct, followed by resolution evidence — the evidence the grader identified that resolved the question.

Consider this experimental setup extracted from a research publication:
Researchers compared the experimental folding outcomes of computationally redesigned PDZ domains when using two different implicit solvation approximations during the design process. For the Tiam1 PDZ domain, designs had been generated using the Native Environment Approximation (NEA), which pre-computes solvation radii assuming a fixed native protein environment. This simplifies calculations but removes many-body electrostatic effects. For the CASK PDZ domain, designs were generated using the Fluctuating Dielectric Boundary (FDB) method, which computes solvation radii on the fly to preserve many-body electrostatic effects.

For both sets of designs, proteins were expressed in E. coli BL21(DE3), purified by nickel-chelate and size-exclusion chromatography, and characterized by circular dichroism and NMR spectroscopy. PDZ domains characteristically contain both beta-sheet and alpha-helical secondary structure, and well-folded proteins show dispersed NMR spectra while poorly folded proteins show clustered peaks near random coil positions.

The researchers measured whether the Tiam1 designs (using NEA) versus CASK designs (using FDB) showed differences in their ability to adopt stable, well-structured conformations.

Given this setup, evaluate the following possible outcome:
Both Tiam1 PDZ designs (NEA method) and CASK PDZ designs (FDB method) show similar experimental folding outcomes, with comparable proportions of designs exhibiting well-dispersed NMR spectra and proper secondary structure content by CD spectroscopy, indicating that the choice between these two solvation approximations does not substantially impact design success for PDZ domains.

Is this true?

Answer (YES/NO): NO